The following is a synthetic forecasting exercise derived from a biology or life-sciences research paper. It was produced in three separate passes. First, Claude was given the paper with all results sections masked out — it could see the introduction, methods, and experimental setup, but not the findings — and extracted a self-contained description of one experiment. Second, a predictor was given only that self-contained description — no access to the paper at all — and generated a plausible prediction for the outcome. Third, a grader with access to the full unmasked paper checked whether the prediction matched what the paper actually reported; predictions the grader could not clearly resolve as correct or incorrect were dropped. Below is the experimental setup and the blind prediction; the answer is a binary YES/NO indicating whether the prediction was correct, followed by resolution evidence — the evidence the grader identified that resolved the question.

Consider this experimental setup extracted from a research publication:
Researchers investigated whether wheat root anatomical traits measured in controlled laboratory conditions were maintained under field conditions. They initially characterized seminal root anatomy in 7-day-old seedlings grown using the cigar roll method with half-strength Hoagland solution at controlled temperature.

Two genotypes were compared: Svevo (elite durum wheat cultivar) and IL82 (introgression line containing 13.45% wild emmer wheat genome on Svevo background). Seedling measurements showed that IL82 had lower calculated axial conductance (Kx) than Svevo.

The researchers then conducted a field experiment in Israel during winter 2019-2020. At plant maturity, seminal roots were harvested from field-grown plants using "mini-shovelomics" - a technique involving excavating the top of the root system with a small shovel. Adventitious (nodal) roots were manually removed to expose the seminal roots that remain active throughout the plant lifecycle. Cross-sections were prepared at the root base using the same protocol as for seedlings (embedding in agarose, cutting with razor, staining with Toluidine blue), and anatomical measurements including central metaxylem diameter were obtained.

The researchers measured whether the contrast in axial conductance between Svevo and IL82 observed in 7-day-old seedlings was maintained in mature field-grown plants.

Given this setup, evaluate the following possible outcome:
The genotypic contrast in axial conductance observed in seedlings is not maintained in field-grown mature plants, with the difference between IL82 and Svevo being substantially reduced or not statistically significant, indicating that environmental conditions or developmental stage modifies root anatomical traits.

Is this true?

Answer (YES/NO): NO